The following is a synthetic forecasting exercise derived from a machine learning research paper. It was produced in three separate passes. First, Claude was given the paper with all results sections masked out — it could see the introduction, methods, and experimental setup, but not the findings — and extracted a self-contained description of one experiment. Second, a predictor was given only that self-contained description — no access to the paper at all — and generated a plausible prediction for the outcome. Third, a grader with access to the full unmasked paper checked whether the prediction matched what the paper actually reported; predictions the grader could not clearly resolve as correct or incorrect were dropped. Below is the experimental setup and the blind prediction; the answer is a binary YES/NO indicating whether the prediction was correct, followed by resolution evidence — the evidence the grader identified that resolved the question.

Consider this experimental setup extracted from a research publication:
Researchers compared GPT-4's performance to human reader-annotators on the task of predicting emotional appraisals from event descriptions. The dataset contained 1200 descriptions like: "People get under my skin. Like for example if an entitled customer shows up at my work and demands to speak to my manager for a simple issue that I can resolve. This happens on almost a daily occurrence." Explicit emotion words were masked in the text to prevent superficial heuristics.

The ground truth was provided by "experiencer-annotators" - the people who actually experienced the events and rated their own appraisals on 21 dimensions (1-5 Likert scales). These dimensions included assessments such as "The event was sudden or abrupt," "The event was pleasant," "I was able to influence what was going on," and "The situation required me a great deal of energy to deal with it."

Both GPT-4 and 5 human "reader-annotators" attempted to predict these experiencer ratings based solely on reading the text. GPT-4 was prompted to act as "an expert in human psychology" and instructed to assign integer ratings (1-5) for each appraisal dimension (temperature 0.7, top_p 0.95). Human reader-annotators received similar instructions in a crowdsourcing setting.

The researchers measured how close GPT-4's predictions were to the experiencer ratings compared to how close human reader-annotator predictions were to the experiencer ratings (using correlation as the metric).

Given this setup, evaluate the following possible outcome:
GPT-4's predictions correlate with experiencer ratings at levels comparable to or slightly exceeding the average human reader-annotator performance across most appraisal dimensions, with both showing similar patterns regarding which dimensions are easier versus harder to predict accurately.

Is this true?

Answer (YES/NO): YES